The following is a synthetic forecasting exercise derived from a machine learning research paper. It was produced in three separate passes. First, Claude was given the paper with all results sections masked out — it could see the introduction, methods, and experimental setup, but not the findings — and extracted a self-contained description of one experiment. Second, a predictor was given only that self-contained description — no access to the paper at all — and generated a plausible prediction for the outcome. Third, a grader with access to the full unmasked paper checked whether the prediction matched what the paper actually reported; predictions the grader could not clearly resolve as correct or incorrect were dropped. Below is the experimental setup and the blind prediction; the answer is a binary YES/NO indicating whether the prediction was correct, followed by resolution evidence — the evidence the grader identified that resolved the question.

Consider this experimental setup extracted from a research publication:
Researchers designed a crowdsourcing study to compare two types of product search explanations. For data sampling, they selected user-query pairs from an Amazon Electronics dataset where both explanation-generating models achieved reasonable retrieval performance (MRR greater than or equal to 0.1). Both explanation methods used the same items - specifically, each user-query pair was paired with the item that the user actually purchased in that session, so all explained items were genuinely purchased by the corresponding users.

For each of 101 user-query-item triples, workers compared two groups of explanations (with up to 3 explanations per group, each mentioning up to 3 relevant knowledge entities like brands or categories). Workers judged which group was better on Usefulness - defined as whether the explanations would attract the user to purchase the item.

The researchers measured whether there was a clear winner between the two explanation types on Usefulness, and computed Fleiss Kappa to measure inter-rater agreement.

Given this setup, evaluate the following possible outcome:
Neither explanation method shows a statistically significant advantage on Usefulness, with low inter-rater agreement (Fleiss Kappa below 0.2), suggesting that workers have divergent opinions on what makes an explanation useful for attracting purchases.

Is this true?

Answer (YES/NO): YES